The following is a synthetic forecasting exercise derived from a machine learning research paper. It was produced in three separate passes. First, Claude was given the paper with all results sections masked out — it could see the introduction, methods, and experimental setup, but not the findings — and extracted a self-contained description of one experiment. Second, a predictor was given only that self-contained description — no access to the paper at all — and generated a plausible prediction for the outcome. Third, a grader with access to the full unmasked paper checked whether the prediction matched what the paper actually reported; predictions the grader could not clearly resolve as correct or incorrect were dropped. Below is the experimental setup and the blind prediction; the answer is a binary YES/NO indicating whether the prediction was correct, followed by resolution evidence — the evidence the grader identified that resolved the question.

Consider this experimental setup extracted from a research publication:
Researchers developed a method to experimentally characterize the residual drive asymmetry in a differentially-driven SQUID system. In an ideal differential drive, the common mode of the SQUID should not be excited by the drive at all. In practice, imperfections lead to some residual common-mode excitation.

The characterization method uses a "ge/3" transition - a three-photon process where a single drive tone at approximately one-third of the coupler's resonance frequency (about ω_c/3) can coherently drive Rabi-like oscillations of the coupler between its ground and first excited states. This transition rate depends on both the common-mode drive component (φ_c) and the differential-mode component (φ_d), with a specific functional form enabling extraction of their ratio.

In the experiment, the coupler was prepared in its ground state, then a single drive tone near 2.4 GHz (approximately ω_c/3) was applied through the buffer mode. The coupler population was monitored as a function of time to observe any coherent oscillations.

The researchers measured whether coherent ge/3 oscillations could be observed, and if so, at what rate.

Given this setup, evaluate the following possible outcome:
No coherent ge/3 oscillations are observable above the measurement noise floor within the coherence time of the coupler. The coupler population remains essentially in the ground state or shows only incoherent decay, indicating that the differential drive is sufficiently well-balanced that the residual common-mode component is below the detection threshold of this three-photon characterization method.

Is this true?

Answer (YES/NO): NO